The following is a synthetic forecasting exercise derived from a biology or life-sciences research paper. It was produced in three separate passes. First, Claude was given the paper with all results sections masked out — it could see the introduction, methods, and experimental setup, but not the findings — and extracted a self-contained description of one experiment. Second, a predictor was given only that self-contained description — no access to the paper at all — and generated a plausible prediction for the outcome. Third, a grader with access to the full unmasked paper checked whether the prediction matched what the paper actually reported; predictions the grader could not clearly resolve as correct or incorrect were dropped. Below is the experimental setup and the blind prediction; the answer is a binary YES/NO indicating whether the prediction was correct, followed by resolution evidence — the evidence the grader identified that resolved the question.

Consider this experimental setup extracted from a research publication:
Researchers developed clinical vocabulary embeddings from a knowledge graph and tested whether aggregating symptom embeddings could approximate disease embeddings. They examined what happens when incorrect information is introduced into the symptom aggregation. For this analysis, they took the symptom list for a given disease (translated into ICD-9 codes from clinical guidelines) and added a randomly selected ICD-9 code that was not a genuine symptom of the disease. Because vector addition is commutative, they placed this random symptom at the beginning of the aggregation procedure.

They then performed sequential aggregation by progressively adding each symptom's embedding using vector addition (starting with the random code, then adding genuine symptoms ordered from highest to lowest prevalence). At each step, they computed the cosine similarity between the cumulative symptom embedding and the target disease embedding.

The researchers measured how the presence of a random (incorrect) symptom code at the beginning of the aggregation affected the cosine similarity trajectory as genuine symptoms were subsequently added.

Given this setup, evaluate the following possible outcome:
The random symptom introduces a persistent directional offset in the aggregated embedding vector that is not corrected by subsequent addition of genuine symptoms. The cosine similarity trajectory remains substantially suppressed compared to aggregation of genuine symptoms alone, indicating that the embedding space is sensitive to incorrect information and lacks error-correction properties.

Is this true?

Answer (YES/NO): NO